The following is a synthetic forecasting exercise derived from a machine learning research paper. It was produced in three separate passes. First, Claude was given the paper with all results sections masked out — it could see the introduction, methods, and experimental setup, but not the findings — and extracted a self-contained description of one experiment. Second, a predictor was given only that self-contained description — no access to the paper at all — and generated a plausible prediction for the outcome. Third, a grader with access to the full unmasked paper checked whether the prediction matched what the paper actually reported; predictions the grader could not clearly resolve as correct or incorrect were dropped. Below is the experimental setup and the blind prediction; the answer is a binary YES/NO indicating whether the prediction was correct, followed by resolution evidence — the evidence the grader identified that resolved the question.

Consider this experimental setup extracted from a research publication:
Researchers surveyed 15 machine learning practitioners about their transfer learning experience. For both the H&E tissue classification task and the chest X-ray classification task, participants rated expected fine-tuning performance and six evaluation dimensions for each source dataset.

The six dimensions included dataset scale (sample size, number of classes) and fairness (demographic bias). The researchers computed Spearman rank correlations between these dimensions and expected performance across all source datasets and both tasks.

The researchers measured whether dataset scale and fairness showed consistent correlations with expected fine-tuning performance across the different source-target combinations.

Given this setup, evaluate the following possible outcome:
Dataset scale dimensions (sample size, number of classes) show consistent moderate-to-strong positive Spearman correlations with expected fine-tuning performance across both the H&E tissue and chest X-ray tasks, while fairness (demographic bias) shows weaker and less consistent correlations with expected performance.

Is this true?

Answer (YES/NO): NO